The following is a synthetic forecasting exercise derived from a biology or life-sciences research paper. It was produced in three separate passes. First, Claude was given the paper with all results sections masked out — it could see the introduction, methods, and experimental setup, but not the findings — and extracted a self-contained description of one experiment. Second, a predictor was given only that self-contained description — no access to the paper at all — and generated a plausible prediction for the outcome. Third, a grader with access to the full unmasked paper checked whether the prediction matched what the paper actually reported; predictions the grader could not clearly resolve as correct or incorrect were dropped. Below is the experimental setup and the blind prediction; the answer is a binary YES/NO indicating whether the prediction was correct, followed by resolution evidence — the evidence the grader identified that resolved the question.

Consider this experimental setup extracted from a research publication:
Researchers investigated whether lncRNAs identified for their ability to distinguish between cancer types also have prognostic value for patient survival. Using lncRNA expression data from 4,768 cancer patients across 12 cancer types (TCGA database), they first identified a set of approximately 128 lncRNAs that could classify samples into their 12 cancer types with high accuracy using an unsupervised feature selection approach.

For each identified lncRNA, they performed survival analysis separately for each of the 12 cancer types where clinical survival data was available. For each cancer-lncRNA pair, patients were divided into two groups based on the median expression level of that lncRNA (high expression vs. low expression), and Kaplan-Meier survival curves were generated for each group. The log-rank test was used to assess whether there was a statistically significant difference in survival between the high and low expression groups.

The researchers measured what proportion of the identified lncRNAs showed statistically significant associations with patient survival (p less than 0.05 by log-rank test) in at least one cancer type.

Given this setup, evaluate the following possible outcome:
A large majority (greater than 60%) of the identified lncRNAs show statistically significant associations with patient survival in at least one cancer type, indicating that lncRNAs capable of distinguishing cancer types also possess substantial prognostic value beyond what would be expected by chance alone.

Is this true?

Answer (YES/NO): NO